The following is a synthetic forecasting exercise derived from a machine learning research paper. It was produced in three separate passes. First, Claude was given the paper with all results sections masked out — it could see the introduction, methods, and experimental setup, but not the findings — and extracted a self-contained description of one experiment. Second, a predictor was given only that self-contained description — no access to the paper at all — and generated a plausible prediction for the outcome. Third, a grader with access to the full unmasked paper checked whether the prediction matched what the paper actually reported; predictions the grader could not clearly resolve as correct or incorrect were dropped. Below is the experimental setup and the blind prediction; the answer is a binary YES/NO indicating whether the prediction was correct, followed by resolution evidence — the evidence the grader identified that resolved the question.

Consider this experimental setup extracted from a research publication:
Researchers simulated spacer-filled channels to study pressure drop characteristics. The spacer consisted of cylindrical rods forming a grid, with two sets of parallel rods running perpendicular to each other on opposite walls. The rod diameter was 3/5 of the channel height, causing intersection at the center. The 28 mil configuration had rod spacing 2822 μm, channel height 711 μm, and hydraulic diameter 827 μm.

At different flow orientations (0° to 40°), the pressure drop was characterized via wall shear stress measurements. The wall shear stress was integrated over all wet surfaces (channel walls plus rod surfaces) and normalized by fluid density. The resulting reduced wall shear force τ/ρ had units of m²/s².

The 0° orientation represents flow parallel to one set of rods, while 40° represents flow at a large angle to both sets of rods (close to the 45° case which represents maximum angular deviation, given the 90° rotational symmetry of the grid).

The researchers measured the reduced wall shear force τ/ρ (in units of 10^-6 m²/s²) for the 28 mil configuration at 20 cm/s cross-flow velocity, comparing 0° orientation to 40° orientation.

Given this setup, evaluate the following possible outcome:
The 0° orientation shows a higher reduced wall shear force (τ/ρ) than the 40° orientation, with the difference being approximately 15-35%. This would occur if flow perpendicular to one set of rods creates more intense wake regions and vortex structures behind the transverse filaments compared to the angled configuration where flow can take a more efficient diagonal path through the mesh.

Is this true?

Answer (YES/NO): NO